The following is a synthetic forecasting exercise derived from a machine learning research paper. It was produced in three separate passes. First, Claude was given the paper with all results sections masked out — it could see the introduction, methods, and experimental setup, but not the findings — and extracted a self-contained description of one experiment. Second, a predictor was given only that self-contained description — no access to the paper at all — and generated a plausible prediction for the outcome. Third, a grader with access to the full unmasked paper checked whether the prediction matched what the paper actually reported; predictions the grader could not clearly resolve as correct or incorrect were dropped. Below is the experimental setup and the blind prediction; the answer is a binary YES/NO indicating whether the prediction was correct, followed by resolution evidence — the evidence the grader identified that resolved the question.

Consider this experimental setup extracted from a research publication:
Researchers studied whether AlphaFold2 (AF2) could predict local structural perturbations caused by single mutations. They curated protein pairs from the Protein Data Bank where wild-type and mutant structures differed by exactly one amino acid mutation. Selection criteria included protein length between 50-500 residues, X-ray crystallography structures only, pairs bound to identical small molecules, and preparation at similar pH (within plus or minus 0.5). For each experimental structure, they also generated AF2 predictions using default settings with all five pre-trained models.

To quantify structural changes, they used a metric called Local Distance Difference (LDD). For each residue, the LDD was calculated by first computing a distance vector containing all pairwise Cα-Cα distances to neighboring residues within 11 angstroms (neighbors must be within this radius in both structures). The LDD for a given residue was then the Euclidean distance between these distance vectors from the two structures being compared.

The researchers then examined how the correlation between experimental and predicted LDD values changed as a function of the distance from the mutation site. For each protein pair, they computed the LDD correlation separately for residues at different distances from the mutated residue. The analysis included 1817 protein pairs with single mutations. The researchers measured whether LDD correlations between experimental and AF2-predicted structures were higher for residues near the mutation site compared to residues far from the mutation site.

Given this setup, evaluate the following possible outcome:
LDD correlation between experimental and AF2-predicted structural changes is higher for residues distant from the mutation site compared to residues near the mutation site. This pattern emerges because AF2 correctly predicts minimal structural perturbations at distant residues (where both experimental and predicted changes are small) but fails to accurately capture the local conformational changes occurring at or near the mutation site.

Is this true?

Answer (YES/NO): NO